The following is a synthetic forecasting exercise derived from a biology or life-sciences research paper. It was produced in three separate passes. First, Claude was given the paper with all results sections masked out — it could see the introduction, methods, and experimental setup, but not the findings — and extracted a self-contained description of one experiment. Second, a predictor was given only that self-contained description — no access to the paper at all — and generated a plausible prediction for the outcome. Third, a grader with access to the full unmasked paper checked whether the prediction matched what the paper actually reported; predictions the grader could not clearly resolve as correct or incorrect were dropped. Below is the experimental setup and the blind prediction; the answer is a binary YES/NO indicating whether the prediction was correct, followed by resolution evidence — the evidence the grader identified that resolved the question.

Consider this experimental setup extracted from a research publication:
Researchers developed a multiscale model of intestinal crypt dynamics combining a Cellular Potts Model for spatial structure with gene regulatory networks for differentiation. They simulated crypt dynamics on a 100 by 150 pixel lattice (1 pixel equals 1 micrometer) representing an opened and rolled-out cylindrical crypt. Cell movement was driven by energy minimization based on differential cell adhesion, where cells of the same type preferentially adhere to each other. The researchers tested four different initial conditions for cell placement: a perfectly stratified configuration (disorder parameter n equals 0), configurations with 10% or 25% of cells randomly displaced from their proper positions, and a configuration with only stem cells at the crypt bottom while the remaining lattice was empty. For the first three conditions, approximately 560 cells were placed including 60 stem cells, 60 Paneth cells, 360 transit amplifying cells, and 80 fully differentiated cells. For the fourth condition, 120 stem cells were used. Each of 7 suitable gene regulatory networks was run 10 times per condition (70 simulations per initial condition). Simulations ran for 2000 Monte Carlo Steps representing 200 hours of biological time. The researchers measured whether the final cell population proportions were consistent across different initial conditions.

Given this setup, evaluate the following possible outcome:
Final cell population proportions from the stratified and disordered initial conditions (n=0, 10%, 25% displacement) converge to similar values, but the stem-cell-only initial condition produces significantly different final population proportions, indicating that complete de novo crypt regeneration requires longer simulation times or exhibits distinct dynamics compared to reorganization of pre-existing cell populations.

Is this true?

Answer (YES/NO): NO